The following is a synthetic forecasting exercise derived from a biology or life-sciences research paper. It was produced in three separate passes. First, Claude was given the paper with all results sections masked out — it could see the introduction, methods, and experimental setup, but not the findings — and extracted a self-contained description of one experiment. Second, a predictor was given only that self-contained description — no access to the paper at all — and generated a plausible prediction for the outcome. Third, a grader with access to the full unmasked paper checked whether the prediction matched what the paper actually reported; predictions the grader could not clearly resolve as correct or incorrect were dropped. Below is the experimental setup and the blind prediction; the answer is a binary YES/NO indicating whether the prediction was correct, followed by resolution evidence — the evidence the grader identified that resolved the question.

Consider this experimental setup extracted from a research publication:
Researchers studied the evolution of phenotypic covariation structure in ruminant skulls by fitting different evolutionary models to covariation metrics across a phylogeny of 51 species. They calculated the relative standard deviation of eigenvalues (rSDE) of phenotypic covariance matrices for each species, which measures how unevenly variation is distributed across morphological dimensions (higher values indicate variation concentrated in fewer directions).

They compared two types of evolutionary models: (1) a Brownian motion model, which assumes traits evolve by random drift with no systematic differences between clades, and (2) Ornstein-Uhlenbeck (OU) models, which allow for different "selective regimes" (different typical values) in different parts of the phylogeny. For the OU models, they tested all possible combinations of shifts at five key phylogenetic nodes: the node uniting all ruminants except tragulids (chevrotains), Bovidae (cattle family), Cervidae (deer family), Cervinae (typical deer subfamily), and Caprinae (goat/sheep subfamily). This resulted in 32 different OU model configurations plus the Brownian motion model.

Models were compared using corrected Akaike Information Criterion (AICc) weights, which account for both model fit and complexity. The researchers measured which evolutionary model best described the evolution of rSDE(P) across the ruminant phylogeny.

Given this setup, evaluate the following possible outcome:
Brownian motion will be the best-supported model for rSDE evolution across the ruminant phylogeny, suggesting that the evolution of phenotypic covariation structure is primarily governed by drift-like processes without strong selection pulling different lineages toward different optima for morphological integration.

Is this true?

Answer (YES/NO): NO